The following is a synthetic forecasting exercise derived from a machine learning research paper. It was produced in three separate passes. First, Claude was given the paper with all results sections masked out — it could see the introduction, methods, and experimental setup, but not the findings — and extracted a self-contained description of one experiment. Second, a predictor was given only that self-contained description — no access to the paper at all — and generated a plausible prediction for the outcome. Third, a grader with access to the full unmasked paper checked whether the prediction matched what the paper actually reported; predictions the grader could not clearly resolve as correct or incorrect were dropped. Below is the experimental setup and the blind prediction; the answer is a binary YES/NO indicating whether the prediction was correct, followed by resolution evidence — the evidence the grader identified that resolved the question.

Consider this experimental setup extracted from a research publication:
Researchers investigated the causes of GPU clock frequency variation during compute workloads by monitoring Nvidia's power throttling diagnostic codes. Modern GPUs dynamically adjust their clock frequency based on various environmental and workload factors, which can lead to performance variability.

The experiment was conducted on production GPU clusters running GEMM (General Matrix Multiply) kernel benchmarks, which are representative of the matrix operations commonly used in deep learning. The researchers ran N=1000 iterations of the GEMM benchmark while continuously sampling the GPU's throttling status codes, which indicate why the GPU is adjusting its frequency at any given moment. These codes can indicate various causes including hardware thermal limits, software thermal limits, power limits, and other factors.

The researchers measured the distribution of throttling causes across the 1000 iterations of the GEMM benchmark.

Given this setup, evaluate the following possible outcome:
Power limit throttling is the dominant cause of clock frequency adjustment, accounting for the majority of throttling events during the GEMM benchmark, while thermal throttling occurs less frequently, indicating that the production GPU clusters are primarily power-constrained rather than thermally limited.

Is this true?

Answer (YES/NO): NO